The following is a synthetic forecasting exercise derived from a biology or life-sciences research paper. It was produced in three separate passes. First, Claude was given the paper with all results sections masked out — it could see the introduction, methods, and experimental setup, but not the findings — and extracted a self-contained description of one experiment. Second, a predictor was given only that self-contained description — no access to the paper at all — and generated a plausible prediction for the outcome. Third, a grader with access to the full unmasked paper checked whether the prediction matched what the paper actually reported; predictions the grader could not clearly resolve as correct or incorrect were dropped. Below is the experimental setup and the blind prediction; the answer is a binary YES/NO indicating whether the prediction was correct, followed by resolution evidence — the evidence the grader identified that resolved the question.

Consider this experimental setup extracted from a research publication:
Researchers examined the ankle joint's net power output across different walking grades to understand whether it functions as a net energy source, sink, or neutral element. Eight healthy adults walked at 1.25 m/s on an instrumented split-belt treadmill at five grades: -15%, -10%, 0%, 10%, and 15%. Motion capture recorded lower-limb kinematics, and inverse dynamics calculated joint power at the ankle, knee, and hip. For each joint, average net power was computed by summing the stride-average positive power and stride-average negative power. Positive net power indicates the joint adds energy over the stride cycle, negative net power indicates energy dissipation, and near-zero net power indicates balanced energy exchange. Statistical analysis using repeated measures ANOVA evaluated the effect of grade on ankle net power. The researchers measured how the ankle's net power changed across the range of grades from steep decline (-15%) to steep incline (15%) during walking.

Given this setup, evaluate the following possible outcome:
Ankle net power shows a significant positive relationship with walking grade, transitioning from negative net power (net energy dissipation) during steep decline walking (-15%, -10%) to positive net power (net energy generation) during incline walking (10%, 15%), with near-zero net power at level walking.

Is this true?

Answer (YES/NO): NO